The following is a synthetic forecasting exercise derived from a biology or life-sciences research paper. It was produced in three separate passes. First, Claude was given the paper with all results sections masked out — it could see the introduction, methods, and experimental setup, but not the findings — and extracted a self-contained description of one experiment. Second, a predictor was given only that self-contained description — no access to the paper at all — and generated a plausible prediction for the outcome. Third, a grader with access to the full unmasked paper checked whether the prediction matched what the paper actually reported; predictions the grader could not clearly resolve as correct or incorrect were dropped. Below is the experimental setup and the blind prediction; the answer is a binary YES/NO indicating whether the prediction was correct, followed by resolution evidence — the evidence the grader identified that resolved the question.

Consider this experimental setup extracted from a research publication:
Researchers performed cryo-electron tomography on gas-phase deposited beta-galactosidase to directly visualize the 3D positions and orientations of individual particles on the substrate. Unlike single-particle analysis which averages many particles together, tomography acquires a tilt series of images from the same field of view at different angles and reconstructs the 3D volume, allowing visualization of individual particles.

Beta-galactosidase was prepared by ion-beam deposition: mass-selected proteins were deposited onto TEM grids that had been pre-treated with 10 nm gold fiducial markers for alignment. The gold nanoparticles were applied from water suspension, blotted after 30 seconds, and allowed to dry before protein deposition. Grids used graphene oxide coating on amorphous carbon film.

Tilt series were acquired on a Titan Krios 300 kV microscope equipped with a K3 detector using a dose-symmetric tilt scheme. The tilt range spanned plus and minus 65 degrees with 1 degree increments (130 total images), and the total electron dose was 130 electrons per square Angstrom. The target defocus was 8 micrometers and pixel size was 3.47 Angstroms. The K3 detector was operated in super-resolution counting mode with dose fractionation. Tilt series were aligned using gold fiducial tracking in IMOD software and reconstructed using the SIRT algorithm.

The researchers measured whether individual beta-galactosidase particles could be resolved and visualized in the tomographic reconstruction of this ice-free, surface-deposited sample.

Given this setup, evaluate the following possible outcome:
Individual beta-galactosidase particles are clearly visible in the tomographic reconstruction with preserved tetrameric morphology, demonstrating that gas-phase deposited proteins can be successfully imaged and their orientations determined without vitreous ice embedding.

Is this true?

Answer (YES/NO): YES